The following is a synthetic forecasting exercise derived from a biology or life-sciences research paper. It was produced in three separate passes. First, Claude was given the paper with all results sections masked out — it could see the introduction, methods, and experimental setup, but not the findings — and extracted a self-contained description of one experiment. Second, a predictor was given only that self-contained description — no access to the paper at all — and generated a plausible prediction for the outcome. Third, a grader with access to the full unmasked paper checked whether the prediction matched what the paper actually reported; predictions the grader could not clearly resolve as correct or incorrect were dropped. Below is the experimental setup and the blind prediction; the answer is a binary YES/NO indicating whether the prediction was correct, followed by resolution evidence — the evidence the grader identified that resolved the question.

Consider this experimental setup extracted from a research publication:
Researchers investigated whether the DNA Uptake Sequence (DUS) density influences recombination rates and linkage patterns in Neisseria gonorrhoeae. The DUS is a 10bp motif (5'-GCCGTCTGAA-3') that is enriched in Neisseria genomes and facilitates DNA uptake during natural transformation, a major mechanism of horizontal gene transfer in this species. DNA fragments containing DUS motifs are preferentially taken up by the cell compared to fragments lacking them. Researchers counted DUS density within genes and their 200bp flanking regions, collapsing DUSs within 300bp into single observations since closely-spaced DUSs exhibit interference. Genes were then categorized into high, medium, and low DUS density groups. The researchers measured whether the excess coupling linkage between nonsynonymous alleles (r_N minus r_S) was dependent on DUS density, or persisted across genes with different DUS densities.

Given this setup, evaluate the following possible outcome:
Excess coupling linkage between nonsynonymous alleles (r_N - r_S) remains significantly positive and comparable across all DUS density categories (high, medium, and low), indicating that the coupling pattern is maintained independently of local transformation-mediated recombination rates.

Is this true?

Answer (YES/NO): YES